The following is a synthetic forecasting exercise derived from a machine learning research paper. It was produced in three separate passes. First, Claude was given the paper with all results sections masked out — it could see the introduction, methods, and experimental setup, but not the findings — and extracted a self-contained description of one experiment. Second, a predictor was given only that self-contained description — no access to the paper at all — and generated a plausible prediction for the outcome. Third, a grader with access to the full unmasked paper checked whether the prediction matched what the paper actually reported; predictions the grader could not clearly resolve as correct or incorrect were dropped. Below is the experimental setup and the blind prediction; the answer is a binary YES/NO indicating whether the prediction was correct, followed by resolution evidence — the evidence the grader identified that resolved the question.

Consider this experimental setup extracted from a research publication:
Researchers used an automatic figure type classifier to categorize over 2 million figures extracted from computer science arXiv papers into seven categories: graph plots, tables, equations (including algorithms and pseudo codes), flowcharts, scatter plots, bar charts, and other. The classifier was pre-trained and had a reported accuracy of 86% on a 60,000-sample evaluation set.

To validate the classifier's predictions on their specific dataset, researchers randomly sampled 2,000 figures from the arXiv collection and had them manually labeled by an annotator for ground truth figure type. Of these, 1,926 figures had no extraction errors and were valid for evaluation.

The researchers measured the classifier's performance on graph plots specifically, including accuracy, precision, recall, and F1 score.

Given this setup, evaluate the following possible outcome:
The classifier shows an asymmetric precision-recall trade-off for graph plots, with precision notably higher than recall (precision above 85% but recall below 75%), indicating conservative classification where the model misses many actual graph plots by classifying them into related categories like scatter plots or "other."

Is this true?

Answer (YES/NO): NO